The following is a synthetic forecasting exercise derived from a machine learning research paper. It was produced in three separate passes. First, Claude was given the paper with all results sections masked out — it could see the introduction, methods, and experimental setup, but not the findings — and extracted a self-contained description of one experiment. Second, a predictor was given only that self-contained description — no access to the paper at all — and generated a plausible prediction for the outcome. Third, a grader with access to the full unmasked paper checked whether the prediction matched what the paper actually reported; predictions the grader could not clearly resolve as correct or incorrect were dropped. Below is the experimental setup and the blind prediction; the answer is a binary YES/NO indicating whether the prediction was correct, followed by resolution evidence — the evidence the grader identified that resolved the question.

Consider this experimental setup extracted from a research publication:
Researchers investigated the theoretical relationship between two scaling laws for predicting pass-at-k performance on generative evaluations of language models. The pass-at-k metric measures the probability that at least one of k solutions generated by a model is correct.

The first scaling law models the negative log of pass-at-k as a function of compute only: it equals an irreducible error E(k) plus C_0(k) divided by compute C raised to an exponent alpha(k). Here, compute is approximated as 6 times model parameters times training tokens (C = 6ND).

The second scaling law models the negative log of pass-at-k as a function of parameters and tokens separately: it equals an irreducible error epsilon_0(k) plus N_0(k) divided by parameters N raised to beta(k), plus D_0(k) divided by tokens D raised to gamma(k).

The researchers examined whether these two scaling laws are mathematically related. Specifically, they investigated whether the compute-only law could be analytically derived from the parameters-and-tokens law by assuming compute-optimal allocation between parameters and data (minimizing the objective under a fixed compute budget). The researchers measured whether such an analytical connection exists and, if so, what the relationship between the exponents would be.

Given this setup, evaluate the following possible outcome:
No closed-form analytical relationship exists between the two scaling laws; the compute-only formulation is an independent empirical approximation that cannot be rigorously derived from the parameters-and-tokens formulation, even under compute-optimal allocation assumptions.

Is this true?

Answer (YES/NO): NO